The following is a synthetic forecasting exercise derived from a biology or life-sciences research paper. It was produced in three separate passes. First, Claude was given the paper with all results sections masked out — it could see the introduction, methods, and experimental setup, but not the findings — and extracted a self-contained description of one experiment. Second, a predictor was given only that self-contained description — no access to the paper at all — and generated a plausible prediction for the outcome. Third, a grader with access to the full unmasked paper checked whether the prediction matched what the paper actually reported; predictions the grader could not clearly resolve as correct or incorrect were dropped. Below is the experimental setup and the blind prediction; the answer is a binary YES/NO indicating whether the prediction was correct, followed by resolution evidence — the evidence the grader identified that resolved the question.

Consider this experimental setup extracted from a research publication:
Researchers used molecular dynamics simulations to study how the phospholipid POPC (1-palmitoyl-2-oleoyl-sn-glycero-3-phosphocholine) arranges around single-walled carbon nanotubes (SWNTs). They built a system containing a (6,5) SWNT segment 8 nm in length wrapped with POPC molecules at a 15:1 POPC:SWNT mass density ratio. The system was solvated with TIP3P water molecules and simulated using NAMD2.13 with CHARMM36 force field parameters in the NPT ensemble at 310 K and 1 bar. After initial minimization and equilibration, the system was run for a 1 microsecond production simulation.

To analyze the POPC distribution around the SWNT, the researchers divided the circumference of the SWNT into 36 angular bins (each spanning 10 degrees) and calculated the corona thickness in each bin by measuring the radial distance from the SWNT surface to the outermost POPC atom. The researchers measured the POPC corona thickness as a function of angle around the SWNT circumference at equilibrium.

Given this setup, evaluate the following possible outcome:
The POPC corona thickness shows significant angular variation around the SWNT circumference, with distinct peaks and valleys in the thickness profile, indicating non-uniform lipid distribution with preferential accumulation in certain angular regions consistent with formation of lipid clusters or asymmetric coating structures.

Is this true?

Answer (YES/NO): YES